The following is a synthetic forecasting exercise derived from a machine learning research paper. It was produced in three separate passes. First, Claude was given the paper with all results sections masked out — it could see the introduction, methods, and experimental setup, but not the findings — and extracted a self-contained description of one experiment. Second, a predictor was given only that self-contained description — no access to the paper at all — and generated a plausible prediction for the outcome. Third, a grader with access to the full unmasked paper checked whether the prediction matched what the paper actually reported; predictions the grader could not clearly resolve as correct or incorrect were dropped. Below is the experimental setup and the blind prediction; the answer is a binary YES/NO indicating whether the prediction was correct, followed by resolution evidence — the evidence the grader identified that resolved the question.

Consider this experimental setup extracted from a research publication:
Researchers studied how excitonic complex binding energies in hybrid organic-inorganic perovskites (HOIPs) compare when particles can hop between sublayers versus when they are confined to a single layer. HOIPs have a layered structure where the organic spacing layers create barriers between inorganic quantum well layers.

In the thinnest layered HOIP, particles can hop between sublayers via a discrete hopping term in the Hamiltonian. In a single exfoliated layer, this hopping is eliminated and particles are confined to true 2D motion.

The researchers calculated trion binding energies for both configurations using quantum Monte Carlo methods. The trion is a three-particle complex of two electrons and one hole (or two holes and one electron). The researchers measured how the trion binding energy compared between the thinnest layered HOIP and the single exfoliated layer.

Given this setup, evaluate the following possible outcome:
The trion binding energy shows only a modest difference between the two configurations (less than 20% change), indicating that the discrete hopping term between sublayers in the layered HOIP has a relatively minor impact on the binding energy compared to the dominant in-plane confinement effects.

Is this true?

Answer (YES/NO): NO